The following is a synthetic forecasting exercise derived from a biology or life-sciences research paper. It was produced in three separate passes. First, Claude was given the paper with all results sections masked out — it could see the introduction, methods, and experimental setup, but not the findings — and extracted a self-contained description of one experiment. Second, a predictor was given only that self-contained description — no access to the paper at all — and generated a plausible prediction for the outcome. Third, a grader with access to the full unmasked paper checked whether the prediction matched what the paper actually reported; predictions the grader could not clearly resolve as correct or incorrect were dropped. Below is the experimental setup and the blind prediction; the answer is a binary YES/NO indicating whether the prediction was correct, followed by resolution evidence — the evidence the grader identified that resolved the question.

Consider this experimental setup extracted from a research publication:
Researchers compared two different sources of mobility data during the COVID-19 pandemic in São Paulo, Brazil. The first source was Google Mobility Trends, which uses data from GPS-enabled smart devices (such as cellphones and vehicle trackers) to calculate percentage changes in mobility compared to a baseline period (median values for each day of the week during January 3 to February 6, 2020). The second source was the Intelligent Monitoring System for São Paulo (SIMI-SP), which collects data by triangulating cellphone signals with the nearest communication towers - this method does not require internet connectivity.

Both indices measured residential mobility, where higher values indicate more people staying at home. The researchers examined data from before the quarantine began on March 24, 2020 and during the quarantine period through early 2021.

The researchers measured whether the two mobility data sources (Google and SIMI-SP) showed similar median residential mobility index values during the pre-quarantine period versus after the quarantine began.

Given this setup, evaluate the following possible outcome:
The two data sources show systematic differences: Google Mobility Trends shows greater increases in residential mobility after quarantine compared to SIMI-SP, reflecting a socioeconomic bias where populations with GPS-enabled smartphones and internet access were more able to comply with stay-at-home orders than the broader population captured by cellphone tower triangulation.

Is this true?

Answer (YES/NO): NO